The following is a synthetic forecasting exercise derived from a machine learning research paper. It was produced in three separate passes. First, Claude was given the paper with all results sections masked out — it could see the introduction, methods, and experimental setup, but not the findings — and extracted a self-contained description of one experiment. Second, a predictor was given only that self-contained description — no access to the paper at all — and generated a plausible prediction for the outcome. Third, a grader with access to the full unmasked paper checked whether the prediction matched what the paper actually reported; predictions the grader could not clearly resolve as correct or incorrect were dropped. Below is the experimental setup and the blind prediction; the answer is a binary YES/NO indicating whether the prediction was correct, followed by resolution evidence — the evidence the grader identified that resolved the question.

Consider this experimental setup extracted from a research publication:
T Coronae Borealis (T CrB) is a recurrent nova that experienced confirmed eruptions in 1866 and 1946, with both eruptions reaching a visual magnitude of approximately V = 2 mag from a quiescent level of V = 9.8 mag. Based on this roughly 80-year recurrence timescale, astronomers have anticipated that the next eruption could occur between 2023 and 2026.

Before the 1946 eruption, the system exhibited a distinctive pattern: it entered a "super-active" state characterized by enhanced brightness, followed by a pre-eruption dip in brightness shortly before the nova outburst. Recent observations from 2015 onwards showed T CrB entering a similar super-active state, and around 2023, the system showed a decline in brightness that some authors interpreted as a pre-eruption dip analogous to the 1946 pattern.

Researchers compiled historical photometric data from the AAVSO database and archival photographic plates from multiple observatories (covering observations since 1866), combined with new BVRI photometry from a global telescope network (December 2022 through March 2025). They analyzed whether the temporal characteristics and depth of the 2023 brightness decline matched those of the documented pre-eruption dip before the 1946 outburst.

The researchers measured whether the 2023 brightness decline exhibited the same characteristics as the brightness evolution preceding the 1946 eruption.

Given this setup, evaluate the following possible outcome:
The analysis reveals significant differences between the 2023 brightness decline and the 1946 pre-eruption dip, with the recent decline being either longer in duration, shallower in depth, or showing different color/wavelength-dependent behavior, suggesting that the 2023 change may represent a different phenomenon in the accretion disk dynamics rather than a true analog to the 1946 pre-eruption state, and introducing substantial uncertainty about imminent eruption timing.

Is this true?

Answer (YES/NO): YES